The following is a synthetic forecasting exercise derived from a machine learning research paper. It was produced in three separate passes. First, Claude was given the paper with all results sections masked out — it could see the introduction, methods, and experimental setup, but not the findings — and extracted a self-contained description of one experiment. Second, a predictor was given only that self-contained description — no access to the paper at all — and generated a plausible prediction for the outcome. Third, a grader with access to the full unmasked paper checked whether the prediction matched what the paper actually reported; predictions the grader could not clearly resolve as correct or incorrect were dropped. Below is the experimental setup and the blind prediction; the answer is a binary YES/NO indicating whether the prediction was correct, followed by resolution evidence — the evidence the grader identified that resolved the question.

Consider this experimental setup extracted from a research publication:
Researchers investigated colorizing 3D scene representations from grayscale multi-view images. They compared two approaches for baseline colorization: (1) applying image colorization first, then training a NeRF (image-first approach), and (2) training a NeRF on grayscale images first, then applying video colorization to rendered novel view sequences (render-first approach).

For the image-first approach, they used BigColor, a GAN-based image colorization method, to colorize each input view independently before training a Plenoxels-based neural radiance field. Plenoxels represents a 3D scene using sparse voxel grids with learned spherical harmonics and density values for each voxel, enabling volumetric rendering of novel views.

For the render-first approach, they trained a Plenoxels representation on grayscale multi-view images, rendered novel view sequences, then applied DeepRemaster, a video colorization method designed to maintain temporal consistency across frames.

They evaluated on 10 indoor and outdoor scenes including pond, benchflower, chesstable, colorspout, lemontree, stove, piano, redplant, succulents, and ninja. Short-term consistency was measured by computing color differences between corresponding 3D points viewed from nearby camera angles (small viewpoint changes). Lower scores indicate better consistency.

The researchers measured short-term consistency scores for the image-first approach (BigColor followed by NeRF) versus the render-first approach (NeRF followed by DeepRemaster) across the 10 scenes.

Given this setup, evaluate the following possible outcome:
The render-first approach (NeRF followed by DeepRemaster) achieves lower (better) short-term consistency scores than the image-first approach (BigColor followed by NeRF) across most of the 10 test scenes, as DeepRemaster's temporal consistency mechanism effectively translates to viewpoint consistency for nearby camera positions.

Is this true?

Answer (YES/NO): YES